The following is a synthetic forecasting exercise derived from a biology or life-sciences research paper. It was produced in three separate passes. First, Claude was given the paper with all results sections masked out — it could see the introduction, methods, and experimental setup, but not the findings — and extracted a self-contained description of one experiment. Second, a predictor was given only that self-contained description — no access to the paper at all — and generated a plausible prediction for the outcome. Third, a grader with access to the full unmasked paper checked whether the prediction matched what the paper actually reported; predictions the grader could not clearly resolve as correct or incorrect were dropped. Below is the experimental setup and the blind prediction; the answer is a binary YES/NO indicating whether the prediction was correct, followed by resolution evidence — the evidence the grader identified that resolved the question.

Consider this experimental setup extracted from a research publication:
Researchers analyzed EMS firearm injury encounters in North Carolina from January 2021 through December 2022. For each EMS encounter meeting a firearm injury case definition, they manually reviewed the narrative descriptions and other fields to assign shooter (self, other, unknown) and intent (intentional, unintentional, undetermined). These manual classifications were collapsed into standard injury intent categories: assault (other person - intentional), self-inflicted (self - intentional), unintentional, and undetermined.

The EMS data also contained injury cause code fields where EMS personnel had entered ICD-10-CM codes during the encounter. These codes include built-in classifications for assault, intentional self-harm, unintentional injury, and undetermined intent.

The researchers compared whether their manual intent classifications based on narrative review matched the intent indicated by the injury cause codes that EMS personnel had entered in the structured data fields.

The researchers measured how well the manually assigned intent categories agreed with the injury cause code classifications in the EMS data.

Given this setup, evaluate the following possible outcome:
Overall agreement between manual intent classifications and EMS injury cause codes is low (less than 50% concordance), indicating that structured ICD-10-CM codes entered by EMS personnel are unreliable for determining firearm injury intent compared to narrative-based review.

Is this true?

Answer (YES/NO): NO